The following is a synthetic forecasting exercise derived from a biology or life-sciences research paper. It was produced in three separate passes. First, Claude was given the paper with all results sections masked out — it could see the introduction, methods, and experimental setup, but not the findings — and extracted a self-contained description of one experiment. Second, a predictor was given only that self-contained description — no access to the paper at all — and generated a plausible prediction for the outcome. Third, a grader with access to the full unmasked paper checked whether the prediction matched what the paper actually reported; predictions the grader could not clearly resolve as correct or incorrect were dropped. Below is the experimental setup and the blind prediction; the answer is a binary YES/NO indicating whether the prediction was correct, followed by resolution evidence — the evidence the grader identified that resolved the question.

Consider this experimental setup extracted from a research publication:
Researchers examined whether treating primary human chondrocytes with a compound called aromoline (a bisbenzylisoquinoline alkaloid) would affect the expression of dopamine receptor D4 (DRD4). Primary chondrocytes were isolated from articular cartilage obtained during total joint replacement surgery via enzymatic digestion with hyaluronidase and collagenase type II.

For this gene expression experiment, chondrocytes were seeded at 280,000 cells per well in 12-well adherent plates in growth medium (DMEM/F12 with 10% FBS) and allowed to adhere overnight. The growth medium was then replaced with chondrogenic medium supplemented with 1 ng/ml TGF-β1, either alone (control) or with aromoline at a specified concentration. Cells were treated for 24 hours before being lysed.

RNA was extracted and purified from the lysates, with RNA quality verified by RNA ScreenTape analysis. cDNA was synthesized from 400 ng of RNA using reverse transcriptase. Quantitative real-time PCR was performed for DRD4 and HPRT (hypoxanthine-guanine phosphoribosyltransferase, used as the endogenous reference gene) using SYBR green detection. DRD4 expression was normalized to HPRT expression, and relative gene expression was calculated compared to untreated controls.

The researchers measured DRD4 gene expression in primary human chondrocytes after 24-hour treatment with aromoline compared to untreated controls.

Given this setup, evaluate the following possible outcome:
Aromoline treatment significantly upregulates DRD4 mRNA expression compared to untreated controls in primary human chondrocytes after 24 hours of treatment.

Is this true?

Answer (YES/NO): YES